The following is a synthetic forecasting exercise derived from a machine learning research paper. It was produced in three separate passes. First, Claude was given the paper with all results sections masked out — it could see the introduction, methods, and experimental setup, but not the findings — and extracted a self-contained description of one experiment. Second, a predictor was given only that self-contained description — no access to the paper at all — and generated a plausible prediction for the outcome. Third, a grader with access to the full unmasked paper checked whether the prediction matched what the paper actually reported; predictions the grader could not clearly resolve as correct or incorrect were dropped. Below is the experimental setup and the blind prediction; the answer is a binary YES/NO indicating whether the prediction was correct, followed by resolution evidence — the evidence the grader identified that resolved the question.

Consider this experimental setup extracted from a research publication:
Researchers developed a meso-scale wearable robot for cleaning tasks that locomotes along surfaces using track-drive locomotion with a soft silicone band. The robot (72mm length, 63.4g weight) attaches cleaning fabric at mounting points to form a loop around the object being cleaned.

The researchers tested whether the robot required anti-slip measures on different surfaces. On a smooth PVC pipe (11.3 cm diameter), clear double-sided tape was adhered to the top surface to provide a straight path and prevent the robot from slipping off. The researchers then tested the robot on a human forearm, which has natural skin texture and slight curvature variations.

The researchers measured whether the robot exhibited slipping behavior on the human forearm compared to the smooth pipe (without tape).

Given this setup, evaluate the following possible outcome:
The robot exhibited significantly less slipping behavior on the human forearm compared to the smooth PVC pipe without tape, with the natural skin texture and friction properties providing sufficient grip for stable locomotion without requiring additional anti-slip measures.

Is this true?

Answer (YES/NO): YES